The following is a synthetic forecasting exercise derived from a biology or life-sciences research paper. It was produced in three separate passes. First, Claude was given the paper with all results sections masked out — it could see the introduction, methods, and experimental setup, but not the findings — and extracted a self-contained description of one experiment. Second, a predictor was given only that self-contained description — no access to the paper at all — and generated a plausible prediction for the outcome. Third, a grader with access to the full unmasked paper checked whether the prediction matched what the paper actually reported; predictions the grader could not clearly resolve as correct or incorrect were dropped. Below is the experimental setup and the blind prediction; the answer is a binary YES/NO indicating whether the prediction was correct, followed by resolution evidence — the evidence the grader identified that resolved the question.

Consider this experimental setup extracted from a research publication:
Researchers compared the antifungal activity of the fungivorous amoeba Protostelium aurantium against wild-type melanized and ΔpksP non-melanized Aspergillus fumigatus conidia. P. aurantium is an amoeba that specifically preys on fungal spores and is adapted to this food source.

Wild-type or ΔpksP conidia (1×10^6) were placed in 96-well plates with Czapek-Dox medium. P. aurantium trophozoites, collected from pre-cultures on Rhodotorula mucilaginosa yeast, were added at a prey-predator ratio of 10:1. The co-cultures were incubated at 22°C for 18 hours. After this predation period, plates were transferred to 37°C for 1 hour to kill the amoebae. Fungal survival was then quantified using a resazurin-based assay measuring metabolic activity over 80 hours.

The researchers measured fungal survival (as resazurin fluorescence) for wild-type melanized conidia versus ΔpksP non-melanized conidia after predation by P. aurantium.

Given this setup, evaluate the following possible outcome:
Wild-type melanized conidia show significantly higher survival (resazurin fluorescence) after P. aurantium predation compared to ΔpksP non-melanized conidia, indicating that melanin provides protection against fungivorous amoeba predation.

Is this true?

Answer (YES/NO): YES